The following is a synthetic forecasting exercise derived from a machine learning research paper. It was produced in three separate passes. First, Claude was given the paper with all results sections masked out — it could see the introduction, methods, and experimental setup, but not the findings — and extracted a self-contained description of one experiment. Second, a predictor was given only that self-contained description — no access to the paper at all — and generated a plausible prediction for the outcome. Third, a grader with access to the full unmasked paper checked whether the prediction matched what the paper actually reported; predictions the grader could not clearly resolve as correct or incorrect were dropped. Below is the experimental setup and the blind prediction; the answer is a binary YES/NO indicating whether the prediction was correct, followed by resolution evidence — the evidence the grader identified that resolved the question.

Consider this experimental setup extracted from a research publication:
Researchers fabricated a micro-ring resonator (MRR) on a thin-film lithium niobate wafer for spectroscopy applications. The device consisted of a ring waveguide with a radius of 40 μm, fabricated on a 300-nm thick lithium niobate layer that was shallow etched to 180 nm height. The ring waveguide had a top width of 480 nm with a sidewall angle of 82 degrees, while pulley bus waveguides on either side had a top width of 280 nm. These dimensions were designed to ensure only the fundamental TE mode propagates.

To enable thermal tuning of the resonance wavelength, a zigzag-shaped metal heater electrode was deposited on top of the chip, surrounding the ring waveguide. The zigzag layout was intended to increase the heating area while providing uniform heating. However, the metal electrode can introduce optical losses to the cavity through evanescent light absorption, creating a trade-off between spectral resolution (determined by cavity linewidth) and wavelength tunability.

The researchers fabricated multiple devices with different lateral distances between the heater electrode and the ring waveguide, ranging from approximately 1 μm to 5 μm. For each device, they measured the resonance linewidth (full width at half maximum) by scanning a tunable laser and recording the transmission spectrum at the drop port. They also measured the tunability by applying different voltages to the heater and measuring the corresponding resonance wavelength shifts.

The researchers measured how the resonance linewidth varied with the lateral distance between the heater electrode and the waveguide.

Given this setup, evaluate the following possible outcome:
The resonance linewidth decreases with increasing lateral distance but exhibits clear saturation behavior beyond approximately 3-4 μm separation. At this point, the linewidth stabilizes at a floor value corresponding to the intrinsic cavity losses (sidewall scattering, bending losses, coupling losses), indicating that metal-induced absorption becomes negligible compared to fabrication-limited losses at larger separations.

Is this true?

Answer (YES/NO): NO